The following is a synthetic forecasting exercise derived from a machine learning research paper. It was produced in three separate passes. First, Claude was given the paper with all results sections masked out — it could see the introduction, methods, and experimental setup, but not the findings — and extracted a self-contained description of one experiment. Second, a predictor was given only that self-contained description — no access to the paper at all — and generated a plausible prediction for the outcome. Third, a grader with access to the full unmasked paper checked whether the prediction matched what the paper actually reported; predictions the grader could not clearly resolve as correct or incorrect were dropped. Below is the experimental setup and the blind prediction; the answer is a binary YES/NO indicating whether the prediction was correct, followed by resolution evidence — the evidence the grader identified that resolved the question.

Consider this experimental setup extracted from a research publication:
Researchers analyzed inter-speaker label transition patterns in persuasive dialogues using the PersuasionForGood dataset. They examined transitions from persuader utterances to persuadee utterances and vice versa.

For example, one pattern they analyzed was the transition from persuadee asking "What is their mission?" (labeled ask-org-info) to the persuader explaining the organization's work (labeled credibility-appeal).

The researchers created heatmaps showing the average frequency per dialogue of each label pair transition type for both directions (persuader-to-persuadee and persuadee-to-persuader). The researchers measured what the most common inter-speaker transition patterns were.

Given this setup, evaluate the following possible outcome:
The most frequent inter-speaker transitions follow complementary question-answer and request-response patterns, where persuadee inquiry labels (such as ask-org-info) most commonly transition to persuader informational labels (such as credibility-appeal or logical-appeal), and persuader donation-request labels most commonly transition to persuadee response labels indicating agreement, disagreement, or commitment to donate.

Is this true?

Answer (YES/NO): NO